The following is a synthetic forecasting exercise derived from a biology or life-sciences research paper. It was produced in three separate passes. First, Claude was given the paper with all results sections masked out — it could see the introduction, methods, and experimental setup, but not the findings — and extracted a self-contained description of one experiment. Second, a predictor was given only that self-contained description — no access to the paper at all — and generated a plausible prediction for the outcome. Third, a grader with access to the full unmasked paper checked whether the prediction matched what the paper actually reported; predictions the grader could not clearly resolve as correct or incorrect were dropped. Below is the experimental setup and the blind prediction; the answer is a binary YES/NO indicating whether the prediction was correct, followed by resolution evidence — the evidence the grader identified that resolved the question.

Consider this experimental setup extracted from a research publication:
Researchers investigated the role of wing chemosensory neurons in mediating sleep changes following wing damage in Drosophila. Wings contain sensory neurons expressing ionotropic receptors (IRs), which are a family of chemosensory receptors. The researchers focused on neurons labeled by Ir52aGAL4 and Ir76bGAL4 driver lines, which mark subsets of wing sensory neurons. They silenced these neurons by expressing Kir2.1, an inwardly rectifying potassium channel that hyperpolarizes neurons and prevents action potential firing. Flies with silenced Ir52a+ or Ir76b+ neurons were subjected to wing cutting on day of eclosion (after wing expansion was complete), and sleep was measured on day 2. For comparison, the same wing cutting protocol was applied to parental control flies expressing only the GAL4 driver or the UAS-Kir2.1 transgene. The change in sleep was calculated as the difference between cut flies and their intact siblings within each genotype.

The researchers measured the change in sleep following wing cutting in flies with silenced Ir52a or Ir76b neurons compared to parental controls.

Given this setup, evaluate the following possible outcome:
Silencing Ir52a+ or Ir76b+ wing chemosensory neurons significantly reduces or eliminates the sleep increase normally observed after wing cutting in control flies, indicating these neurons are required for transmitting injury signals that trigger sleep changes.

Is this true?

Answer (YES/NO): YES